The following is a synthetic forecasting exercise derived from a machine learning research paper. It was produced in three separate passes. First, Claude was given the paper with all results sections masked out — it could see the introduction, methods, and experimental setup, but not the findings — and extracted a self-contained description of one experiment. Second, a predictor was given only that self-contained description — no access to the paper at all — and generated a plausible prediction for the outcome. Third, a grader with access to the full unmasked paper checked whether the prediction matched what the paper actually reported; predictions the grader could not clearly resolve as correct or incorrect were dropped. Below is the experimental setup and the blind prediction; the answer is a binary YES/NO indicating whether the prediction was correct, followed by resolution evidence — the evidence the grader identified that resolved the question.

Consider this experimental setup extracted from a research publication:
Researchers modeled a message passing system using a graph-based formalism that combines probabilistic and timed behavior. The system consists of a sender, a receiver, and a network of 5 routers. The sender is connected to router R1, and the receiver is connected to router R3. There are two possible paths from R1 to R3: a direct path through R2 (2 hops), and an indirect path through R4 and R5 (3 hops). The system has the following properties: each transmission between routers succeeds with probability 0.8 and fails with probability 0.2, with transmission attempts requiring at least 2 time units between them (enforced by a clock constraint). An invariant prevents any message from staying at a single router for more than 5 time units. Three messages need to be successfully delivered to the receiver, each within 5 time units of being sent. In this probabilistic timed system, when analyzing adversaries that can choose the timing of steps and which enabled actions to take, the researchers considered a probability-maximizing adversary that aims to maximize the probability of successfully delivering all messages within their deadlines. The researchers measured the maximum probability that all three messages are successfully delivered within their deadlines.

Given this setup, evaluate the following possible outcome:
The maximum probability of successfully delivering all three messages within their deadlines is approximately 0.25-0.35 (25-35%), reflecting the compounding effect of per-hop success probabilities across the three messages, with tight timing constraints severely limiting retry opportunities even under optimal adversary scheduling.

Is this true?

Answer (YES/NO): YES